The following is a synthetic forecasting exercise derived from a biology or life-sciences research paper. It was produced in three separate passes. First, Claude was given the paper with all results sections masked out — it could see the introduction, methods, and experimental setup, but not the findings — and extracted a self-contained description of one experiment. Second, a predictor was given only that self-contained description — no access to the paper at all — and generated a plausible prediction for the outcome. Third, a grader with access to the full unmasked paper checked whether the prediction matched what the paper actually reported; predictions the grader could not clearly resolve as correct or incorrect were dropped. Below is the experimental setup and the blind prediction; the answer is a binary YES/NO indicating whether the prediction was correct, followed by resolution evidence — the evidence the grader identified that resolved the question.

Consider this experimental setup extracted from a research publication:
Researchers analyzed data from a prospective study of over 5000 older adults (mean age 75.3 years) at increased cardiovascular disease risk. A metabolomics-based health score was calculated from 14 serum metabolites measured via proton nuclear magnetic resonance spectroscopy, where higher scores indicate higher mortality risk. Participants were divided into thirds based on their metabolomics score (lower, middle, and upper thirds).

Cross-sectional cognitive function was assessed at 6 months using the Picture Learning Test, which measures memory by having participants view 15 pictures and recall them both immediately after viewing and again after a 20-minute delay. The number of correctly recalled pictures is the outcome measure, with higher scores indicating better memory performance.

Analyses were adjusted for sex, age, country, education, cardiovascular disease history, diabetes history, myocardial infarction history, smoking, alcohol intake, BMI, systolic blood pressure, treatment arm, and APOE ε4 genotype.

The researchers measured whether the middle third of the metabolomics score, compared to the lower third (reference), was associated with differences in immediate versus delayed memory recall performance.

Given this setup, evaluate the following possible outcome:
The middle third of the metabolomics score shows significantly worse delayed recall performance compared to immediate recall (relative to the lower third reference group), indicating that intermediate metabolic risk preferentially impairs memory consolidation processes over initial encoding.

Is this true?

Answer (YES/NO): NO